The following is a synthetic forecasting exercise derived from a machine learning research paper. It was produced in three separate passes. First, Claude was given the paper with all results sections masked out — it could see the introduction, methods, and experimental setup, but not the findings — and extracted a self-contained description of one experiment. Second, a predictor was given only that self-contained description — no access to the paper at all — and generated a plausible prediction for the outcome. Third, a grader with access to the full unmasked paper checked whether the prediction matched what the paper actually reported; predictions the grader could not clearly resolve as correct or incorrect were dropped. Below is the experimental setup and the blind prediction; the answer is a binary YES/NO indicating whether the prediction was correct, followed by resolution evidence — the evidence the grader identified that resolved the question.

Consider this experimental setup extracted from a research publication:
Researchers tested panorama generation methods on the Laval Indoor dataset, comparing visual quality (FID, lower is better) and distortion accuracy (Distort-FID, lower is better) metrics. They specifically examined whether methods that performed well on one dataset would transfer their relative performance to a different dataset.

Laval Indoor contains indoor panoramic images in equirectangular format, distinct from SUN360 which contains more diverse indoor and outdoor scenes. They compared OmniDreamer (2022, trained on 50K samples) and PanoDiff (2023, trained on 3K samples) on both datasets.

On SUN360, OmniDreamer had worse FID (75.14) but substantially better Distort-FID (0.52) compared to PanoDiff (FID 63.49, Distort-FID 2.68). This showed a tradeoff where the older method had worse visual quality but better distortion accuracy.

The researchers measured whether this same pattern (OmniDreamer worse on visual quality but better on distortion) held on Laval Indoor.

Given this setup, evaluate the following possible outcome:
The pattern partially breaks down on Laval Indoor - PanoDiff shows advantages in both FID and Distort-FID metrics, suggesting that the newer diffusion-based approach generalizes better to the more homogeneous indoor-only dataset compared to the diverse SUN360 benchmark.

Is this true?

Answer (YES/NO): NO